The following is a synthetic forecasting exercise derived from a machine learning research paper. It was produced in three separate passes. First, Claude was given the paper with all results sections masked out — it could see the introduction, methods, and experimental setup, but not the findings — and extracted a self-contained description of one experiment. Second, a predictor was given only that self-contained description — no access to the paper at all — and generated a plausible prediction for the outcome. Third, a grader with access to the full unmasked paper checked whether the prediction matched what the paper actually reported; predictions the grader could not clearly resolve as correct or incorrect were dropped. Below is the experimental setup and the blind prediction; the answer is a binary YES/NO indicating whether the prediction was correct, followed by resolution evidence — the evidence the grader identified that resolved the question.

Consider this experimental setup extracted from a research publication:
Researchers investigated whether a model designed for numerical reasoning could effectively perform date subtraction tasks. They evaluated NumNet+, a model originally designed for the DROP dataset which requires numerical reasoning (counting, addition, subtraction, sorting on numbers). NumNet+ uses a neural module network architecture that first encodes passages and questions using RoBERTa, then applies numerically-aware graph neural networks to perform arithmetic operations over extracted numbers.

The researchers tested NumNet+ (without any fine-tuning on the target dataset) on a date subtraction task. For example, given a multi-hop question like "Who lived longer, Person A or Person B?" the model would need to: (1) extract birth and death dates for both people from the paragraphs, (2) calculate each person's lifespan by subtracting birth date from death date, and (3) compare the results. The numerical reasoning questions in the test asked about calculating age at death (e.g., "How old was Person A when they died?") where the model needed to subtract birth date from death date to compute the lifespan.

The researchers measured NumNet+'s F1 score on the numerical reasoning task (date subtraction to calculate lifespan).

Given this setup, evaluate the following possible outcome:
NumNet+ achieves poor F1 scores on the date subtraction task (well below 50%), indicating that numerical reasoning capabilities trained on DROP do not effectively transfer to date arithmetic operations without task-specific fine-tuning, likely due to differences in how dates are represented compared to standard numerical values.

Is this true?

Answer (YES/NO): YES